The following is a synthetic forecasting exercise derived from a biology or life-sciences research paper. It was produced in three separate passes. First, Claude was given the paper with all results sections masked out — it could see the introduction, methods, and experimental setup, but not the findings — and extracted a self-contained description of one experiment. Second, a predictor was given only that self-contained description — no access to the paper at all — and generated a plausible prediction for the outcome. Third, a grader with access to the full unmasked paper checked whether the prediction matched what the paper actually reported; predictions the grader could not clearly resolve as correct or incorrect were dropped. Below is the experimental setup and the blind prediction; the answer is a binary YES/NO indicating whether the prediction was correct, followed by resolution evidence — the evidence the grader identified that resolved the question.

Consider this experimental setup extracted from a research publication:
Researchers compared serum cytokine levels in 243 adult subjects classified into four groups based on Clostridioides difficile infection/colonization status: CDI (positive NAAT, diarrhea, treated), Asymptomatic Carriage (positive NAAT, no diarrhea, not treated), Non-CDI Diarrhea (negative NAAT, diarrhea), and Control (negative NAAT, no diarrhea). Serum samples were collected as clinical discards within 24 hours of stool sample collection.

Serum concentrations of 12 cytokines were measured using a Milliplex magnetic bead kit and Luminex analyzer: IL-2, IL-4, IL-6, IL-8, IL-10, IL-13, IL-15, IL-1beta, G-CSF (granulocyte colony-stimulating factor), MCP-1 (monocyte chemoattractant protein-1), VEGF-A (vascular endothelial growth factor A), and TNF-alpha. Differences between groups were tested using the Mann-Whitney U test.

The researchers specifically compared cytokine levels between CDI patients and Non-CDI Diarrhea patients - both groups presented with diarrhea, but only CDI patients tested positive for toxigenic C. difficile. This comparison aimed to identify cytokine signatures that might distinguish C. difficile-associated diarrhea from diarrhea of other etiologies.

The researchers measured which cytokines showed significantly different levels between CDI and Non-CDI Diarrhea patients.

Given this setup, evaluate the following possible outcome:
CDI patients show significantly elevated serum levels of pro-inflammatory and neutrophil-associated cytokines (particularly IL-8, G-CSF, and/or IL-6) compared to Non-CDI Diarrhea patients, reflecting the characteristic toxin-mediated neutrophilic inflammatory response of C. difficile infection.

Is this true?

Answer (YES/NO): YES